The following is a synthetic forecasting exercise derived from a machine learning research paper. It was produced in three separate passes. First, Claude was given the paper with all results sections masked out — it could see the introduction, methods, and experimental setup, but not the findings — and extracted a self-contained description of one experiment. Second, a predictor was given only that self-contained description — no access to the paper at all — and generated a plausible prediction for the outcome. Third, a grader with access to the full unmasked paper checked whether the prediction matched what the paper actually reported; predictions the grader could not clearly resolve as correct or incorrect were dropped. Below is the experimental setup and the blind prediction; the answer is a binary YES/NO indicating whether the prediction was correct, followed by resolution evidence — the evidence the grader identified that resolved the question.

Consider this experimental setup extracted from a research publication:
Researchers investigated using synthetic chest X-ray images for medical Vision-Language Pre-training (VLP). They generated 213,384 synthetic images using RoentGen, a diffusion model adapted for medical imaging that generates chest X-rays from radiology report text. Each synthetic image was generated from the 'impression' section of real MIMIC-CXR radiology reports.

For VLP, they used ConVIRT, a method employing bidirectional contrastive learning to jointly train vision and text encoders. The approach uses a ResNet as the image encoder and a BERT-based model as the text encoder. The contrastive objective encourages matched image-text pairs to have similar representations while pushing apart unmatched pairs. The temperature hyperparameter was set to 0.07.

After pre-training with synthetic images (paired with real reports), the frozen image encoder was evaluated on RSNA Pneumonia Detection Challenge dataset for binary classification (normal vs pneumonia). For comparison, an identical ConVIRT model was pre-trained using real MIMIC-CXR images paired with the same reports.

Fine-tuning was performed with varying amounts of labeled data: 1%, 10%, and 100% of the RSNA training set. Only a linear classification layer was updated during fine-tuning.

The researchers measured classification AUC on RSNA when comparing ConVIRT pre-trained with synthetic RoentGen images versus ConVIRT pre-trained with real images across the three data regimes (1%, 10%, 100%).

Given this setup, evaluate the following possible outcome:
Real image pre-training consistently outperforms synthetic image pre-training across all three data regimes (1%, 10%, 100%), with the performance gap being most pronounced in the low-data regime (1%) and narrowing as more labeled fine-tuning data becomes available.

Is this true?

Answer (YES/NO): NO